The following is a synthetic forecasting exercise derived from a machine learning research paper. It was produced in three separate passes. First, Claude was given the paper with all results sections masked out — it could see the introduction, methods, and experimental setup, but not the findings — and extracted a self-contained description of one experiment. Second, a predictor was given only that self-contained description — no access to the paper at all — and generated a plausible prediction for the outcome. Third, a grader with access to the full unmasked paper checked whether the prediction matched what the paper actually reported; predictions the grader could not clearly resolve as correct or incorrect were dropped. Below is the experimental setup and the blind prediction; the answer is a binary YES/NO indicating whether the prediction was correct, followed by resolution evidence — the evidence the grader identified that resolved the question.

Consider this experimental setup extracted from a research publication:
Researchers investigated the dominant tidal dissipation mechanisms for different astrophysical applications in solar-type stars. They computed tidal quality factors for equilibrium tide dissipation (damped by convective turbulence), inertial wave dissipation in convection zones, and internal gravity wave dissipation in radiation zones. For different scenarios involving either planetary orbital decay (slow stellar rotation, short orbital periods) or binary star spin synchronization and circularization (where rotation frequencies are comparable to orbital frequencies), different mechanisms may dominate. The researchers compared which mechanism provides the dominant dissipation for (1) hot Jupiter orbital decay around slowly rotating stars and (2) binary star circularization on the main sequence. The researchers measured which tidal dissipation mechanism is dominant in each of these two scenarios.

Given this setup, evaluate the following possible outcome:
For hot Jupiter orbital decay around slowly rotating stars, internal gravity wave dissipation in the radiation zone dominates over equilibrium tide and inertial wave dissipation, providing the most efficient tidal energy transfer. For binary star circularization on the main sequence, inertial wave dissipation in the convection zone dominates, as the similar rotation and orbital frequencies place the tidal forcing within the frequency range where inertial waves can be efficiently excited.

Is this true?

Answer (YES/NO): YES